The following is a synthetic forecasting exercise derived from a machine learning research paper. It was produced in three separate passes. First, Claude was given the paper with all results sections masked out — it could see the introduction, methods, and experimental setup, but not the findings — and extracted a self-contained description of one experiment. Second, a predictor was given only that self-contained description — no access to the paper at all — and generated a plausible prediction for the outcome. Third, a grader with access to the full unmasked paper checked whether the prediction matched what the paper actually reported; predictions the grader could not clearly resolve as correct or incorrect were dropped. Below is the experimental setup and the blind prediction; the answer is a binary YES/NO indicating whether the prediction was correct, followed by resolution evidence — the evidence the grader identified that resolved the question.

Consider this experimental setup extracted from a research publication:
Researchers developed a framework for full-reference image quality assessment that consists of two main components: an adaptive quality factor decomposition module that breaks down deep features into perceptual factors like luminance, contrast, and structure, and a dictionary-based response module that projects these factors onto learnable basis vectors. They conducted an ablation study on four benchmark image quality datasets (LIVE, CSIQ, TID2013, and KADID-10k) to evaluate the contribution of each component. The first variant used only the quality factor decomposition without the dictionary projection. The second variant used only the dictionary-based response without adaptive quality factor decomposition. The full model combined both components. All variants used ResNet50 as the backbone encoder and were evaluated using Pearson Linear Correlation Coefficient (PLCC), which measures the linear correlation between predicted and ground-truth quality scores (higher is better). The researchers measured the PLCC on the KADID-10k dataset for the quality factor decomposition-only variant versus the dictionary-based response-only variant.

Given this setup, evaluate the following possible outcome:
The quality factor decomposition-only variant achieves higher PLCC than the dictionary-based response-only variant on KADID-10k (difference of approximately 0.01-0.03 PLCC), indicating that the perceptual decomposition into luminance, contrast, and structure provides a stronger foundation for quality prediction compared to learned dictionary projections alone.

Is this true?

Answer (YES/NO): NO